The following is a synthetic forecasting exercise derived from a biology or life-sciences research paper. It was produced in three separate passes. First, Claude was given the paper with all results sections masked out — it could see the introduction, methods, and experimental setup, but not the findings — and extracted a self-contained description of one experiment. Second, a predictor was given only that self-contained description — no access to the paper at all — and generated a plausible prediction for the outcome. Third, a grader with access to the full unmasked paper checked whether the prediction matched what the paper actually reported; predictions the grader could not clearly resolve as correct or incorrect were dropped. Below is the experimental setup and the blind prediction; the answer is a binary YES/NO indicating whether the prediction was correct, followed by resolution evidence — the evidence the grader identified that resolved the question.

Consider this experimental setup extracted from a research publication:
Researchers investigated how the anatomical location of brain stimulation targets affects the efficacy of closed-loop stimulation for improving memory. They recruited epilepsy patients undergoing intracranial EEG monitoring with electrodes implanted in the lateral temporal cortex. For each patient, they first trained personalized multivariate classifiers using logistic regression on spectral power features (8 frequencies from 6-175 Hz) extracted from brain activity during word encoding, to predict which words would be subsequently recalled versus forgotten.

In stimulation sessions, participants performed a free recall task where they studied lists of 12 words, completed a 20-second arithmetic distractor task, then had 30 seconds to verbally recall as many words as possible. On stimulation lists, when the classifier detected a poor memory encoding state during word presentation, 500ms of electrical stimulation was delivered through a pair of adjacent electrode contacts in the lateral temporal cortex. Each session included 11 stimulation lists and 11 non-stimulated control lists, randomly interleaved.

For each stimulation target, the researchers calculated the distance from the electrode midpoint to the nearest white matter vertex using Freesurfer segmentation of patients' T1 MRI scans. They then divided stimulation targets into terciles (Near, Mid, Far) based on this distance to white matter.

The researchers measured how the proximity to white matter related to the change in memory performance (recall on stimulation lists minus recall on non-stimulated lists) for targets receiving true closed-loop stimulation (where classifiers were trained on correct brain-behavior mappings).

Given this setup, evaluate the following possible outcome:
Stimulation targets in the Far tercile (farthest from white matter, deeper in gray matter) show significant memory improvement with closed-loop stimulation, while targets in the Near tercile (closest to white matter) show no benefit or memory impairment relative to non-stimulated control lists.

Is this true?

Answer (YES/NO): NO